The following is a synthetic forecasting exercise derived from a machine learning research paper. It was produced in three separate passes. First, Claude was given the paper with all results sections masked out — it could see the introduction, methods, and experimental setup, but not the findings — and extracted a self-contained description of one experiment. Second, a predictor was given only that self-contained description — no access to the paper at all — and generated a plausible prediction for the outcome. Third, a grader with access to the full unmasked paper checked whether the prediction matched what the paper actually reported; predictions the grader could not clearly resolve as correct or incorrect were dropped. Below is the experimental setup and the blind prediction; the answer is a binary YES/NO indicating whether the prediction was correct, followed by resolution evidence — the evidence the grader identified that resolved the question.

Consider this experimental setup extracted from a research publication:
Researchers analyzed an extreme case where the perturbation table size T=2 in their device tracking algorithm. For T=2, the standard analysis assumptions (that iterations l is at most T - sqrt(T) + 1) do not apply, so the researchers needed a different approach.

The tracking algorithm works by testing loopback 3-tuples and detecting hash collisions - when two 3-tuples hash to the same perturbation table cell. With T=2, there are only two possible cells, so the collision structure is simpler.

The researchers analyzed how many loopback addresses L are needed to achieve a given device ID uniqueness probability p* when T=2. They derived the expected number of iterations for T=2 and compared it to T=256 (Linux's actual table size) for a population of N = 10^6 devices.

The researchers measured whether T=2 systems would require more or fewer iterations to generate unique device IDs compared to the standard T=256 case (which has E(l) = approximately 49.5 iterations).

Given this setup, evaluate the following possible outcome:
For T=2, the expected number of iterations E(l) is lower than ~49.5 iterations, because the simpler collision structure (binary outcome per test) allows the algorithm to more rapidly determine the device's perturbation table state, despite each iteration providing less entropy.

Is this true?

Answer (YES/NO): YES